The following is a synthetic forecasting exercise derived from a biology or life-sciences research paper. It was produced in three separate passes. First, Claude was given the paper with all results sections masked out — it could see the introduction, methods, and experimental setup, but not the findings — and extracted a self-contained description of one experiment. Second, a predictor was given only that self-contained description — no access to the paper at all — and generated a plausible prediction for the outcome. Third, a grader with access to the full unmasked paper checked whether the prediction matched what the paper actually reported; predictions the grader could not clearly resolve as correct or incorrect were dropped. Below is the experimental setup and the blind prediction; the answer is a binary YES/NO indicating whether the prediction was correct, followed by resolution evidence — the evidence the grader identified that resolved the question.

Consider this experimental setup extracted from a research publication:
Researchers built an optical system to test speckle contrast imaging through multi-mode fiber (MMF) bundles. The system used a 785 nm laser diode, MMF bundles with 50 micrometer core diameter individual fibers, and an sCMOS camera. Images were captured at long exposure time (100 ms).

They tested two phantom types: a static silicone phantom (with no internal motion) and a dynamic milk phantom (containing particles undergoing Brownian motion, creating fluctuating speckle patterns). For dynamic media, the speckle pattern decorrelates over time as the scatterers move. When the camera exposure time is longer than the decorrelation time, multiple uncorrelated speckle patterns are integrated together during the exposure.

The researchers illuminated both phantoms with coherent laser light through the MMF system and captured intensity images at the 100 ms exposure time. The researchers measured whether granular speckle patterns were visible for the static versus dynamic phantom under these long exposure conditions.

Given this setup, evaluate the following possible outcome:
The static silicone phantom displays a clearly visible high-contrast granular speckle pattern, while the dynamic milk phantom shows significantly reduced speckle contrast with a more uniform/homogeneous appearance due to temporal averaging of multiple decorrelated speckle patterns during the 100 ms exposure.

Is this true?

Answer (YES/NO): YES